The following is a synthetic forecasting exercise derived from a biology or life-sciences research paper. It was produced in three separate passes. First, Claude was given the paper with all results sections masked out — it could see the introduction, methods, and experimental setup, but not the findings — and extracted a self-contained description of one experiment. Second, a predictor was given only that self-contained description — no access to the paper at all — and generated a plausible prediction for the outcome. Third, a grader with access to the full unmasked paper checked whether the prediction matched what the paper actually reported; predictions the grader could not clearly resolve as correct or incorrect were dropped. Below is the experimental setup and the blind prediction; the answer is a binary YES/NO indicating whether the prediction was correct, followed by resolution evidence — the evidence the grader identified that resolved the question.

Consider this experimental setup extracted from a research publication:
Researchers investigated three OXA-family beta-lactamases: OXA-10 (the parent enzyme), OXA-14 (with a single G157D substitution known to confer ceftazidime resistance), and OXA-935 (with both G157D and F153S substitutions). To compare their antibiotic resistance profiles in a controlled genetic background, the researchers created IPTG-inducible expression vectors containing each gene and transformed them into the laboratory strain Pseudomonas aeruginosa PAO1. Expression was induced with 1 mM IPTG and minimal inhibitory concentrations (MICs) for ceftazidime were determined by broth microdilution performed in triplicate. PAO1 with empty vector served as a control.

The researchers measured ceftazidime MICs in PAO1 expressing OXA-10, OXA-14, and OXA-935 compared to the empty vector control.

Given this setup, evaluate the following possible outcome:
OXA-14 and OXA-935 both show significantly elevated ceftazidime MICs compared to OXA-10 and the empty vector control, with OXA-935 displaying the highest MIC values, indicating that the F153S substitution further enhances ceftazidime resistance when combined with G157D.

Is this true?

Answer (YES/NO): NO